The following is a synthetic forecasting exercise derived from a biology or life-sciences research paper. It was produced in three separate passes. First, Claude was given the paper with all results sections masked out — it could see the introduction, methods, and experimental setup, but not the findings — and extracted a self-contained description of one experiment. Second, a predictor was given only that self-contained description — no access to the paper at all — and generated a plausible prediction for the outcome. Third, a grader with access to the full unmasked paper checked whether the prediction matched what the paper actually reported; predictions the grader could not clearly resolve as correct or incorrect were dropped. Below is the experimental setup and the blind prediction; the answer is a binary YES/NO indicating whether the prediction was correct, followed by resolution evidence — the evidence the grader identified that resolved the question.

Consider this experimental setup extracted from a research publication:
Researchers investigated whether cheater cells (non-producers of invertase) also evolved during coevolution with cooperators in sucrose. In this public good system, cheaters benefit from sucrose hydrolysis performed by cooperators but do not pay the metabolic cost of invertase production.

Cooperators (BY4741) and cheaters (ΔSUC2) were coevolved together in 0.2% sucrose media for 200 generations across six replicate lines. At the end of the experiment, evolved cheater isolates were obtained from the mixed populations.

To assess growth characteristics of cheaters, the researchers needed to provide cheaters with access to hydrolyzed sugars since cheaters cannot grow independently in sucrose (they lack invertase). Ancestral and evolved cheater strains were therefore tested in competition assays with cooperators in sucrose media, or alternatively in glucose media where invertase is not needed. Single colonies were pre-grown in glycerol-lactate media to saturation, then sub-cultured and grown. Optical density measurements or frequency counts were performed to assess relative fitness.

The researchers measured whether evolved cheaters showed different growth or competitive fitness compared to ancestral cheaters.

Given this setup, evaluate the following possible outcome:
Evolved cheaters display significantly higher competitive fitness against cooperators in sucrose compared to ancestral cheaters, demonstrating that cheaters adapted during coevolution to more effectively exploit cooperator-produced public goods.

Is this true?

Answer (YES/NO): NO